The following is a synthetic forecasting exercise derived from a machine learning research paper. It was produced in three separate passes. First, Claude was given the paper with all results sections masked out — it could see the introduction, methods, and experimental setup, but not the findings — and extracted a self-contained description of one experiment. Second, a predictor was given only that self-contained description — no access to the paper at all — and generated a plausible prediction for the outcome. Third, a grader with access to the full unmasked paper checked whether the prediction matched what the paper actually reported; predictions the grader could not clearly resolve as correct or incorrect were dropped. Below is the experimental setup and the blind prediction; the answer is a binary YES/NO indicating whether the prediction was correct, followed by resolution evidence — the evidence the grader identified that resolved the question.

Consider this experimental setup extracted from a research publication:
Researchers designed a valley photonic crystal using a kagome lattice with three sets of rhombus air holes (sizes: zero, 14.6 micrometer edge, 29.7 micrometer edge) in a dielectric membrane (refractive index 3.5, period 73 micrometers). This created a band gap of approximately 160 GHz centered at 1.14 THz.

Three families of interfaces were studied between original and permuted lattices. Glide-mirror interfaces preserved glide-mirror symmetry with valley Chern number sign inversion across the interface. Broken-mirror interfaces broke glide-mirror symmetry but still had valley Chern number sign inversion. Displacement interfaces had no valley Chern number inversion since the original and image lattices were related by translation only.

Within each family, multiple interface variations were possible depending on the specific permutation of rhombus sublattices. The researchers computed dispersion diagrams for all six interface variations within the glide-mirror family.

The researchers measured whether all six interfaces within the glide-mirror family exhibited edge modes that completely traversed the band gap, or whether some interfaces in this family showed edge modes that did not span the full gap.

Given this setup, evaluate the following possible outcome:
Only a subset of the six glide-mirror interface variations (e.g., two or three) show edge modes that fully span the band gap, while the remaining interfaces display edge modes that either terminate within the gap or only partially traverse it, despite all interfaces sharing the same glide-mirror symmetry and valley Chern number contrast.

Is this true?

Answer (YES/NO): YES